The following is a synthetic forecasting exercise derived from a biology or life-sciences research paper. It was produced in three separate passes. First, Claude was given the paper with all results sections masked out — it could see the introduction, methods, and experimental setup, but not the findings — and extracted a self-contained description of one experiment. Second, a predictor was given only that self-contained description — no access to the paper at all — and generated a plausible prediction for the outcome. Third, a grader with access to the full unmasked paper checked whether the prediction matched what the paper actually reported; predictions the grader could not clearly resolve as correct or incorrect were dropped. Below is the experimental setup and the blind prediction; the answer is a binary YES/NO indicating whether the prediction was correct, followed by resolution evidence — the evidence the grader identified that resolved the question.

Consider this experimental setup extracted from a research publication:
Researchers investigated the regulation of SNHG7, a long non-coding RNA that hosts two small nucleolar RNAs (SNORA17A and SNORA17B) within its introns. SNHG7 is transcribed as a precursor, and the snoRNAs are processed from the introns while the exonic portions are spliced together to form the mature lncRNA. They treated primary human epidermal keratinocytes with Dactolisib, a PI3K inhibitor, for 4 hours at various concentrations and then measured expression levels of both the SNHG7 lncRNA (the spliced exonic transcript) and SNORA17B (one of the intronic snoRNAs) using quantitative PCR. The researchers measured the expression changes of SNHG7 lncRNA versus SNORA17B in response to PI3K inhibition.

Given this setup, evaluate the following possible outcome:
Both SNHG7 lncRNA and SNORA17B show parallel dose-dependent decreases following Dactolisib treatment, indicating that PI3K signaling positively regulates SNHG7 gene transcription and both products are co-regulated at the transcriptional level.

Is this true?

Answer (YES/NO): NO